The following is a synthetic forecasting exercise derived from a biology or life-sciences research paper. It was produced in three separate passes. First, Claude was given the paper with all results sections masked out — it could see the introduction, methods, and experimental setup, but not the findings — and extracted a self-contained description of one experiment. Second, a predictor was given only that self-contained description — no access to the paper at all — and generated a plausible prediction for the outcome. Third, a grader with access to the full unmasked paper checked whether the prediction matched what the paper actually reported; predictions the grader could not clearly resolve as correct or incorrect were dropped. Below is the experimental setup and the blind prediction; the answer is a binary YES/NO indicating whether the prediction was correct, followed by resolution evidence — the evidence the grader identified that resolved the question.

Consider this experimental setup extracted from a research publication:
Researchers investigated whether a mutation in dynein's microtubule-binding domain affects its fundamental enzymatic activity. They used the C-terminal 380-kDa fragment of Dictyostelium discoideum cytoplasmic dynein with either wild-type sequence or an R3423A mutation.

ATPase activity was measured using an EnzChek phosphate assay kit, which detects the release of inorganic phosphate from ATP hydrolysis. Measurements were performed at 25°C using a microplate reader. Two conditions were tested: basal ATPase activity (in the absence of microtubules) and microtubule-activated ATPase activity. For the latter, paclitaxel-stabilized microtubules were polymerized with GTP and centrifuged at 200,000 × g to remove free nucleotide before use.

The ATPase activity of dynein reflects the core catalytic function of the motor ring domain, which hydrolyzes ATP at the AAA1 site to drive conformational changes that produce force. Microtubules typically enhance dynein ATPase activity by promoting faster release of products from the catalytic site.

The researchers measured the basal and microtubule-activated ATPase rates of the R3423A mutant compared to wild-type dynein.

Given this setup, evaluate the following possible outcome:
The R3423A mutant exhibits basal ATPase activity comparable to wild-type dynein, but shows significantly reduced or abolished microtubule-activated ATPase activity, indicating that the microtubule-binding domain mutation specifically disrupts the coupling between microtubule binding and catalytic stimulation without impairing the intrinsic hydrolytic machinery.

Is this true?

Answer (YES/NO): NO